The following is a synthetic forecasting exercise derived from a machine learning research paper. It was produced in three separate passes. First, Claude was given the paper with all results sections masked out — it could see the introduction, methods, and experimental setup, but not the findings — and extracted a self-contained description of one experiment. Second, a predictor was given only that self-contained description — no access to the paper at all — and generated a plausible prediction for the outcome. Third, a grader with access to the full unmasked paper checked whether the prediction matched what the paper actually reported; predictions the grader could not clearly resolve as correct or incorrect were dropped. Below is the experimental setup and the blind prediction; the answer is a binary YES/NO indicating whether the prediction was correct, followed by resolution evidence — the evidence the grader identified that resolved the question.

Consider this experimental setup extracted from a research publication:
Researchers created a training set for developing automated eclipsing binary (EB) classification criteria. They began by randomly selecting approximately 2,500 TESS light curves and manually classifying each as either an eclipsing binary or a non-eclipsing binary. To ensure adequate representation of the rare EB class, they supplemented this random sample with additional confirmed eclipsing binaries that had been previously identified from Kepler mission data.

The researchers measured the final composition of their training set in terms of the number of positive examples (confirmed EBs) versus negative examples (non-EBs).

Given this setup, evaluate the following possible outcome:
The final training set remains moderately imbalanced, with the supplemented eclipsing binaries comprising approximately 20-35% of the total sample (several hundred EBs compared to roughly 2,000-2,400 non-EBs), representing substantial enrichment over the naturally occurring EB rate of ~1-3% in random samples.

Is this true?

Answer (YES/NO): NO